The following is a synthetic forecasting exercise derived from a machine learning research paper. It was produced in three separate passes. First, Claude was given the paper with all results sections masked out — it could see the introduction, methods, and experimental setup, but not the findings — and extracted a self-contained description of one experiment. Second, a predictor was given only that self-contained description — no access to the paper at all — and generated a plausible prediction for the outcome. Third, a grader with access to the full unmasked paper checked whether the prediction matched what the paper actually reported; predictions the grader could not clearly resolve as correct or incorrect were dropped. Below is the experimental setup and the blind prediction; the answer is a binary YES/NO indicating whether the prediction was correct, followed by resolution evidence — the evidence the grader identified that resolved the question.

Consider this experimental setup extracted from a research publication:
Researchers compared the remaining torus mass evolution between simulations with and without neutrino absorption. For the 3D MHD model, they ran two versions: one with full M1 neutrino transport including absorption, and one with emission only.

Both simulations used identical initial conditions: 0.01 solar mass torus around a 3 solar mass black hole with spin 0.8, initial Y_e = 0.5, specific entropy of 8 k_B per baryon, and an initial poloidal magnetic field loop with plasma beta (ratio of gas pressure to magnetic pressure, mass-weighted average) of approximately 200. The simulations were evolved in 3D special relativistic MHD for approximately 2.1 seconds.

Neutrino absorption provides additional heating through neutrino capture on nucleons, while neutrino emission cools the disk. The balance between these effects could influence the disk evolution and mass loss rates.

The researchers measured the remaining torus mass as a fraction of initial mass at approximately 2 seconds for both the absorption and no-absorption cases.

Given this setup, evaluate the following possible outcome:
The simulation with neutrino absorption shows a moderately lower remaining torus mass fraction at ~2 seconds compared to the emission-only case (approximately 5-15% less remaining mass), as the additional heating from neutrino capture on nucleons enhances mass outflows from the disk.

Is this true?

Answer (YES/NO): NO